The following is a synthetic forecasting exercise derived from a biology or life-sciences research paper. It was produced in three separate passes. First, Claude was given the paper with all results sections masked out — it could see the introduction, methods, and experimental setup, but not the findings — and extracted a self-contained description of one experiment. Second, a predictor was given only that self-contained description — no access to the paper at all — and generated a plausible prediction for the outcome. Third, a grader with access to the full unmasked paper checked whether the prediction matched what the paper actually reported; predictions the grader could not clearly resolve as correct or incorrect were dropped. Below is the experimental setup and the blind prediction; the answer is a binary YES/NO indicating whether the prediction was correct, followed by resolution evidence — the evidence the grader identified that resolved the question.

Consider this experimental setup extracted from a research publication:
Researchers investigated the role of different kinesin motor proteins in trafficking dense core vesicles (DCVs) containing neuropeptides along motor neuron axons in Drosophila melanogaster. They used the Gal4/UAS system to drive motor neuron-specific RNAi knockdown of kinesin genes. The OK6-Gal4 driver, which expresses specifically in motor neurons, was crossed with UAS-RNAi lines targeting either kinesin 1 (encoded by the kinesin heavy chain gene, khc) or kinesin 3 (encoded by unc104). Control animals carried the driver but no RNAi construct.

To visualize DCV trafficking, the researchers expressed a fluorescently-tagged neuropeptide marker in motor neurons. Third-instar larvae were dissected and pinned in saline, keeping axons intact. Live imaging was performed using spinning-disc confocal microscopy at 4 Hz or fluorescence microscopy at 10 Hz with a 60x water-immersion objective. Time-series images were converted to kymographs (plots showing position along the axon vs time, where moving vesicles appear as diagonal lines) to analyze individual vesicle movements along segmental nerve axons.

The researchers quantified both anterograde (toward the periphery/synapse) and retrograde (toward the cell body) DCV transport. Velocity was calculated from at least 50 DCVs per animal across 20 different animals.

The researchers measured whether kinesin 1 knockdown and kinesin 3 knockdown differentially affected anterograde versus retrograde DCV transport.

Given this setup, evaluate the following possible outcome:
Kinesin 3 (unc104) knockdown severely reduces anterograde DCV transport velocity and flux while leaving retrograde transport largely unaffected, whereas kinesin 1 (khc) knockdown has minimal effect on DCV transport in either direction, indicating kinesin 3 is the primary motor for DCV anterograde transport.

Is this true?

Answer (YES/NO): NO